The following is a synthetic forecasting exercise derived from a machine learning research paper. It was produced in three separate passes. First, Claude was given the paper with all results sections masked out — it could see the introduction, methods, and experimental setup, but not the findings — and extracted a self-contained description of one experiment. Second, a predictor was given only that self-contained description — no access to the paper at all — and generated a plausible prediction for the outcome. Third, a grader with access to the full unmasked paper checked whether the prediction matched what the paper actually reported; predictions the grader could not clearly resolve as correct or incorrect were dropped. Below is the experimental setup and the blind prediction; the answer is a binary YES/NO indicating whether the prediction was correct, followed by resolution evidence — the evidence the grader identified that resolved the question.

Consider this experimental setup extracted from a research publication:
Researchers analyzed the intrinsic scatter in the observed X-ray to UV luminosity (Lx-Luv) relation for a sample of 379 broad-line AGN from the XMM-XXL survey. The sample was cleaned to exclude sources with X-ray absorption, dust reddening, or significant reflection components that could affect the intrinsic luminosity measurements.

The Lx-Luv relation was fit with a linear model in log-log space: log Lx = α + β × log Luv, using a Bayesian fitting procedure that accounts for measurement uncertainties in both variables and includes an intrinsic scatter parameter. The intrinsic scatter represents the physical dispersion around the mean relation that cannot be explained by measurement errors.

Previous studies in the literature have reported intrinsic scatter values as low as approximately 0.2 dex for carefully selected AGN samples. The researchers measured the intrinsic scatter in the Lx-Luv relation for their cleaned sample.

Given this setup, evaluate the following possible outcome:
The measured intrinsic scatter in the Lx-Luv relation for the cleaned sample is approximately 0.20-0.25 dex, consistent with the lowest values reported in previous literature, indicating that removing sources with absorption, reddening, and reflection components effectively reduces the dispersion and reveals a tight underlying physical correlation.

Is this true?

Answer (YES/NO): NO